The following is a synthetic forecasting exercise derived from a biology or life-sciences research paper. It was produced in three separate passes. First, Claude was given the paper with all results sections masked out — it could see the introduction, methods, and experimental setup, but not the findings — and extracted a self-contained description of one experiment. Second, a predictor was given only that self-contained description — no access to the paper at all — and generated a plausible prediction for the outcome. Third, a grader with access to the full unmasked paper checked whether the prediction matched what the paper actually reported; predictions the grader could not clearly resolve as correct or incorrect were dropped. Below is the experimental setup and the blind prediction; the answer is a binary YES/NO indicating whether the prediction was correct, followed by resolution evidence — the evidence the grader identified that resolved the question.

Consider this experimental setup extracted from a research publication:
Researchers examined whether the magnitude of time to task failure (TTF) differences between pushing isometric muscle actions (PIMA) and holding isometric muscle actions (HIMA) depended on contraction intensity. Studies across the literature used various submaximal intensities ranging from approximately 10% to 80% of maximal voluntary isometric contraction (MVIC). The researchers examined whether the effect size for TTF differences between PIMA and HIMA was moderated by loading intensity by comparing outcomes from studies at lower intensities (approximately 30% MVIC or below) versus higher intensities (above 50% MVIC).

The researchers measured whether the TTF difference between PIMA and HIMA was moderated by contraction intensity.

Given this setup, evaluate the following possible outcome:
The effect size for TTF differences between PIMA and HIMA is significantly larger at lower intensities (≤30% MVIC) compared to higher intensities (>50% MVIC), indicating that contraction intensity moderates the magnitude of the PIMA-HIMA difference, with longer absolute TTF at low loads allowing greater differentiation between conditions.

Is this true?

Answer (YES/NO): NO